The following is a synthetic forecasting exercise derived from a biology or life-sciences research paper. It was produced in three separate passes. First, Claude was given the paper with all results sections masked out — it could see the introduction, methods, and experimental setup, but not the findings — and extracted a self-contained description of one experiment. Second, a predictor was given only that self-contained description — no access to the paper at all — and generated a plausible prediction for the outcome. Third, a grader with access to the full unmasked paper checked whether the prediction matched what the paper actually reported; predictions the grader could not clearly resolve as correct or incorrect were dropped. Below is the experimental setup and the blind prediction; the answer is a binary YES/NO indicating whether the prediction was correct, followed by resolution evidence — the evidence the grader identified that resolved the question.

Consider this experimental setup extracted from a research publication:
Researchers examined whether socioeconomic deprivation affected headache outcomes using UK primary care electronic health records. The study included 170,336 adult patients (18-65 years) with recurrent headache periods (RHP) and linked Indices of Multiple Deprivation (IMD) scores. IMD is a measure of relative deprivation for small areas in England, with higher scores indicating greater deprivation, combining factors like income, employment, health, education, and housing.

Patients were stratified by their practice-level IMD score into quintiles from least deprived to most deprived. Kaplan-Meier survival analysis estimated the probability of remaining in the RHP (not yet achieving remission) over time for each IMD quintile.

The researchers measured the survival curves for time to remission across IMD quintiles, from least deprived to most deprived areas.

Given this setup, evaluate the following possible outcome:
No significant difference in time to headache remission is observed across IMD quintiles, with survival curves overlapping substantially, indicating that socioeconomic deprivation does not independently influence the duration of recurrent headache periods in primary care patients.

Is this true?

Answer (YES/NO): YES